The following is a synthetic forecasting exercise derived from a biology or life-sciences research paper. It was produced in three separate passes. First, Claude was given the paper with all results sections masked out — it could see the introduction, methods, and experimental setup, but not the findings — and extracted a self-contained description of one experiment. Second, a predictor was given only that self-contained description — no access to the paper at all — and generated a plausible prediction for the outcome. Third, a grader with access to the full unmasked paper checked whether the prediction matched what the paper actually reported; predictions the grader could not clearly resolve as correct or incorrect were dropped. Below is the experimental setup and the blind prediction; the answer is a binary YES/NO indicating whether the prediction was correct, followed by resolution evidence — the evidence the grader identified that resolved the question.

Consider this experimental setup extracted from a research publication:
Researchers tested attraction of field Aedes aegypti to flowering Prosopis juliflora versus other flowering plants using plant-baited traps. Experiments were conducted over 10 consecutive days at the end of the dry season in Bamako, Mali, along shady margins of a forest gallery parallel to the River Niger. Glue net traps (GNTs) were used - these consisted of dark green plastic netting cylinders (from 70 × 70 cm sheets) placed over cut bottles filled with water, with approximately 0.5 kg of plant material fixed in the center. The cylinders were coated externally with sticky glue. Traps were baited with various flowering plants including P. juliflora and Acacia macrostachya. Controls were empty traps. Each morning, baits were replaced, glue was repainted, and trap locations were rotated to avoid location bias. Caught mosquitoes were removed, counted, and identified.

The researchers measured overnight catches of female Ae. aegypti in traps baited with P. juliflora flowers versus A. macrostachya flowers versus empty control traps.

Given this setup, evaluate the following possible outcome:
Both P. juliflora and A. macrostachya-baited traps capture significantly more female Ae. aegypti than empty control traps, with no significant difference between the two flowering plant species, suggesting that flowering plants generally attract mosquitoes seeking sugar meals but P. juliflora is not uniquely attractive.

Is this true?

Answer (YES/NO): NO